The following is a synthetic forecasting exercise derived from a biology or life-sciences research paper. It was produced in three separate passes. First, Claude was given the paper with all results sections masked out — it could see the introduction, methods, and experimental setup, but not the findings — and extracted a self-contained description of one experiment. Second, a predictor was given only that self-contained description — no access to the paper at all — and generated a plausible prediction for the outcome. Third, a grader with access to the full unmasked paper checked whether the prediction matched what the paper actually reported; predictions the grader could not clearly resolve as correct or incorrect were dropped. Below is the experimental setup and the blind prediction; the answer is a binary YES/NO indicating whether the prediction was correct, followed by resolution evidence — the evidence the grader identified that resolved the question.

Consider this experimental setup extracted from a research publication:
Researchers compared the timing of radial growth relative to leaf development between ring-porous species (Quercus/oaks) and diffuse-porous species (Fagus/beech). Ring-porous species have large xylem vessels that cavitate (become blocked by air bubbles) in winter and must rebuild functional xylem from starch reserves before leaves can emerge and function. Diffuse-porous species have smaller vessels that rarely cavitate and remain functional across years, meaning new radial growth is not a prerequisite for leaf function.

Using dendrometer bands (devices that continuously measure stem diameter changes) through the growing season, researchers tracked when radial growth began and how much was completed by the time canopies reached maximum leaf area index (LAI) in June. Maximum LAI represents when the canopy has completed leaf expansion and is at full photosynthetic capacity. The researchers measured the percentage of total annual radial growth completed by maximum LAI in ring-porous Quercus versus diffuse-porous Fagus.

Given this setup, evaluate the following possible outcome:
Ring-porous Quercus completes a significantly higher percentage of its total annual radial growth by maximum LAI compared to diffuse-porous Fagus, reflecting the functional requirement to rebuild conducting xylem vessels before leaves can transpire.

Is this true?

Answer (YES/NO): YES